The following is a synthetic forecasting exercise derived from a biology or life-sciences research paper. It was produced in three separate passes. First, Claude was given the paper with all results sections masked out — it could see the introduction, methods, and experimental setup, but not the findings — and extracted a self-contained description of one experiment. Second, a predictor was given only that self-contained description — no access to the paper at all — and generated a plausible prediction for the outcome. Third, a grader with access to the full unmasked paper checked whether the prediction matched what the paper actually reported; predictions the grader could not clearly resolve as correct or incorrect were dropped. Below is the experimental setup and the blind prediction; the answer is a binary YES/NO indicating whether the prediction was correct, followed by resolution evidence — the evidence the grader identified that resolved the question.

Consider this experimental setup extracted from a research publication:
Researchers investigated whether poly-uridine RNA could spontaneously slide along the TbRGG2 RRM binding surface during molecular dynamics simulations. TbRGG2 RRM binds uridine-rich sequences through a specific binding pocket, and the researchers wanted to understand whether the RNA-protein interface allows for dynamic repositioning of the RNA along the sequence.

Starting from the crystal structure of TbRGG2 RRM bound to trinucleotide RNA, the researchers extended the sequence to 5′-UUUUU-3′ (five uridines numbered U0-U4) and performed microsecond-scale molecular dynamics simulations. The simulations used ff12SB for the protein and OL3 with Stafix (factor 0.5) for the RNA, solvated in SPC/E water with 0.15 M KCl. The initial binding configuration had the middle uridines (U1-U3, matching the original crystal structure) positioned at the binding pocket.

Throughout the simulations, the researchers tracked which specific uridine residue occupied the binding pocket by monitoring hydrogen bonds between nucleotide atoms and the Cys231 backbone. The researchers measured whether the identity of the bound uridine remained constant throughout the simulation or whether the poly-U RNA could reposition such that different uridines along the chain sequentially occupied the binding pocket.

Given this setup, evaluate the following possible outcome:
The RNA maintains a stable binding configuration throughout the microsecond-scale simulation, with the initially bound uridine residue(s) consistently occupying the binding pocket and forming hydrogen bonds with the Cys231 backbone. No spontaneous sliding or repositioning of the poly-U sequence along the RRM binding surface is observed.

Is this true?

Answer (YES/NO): NO